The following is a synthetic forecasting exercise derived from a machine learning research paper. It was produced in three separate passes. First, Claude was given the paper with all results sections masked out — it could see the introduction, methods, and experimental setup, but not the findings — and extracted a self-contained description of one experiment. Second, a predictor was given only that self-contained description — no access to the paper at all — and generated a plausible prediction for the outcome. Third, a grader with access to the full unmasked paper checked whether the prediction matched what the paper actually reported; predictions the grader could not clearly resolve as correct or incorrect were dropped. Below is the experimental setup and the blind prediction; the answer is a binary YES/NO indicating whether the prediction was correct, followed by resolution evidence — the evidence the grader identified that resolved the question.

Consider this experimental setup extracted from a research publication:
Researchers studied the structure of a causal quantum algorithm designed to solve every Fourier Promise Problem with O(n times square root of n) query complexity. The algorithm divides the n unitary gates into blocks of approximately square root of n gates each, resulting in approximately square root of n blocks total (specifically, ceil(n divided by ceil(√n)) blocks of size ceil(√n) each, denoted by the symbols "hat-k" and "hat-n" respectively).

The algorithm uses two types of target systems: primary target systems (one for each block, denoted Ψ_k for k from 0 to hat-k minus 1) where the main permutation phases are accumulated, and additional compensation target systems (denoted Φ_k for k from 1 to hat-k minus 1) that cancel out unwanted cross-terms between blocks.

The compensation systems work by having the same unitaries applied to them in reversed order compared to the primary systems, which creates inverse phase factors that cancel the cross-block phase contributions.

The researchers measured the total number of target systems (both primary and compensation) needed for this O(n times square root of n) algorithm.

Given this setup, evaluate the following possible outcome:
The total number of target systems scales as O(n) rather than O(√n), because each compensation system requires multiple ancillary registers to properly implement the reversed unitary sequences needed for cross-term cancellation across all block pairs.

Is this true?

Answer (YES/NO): NO